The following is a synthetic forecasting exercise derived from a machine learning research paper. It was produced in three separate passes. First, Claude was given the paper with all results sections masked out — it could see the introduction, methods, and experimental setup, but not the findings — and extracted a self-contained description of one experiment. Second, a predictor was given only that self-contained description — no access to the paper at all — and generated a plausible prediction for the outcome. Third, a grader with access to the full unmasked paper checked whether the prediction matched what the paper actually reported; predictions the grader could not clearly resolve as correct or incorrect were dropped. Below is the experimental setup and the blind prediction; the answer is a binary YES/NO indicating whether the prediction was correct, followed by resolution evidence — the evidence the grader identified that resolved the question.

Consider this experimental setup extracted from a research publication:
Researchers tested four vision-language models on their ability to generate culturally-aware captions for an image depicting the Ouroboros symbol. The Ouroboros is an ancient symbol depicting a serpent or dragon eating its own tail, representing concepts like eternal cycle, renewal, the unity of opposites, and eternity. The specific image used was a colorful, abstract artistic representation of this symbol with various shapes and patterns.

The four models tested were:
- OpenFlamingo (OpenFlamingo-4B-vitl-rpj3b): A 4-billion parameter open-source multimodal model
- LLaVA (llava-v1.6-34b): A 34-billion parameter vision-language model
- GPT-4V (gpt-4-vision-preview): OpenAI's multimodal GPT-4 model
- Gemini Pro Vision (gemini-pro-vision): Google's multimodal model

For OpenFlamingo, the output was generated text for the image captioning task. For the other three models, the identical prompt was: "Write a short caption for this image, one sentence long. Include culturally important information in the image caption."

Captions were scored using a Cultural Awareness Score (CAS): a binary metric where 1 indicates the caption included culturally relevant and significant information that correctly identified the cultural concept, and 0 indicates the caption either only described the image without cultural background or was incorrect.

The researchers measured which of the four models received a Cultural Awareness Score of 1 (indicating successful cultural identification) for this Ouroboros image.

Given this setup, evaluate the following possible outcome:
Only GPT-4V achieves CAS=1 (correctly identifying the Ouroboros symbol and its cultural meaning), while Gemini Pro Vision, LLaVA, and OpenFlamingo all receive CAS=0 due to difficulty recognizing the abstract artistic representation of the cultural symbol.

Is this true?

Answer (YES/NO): NO